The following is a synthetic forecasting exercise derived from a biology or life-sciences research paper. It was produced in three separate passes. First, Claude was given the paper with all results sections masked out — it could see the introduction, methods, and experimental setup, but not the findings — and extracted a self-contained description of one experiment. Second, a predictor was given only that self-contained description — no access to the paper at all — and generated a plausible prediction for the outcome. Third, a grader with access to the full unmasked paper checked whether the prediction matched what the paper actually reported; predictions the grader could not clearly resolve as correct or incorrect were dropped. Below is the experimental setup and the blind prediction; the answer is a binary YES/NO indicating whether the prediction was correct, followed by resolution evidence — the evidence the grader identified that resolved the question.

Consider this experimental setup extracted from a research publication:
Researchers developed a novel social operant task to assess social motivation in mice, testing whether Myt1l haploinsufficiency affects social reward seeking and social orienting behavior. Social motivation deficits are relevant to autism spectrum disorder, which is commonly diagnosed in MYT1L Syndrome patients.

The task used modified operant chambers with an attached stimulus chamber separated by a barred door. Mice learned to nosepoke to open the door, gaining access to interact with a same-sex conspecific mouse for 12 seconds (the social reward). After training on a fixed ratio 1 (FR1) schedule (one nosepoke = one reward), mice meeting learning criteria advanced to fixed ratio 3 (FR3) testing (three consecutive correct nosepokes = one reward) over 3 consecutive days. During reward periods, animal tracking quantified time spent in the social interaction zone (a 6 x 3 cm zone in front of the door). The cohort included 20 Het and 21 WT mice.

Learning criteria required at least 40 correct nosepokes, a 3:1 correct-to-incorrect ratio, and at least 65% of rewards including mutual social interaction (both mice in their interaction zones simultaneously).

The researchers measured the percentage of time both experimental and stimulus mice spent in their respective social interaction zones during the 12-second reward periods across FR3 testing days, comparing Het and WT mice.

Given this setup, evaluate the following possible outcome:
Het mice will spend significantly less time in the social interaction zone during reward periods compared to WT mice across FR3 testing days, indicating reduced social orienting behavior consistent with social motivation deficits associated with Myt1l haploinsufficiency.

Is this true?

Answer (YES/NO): NO